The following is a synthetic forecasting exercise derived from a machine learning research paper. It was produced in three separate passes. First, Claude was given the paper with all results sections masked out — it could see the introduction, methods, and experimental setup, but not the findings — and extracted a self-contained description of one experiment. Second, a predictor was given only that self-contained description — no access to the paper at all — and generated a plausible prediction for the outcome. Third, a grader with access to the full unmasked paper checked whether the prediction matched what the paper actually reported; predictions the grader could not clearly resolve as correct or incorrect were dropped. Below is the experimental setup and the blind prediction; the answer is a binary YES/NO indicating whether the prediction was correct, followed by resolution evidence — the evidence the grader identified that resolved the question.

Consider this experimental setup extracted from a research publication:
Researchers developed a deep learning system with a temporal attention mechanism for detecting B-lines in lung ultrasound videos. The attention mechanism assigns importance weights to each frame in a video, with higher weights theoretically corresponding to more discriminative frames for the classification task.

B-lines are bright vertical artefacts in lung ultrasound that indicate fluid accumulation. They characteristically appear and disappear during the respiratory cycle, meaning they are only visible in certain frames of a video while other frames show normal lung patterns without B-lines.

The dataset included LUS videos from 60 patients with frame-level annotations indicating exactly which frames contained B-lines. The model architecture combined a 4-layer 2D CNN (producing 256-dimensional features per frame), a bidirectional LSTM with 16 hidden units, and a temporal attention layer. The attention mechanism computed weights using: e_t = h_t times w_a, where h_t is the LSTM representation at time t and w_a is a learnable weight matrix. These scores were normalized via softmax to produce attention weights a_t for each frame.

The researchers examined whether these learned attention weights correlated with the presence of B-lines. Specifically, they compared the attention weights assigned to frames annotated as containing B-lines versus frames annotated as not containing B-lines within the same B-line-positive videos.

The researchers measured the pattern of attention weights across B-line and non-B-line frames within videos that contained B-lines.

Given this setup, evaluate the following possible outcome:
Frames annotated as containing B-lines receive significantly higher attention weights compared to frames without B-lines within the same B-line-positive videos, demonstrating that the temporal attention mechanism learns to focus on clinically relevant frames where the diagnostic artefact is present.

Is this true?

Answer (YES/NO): YES